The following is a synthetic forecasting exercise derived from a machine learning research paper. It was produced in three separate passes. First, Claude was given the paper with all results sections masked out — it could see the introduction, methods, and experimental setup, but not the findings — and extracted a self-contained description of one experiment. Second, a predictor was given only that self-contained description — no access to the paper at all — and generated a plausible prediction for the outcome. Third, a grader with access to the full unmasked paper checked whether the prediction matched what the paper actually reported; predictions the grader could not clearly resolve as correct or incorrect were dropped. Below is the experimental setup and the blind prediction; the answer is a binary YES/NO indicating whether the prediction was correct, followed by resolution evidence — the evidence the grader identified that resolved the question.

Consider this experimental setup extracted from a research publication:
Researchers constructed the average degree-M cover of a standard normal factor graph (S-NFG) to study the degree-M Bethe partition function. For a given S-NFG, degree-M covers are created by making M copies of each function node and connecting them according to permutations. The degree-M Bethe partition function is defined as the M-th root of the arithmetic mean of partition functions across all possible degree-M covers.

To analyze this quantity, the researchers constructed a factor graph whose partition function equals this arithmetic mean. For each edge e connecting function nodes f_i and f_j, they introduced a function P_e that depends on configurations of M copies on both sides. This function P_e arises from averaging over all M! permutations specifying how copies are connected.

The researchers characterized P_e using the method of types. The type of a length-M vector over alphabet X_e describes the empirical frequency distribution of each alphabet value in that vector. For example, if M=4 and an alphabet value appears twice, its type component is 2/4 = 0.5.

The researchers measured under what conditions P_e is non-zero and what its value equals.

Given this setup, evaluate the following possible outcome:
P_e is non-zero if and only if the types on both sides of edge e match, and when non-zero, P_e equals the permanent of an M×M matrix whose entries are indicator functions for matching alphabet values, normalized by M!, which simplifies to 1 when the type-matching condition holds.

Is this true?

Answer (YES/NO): NO